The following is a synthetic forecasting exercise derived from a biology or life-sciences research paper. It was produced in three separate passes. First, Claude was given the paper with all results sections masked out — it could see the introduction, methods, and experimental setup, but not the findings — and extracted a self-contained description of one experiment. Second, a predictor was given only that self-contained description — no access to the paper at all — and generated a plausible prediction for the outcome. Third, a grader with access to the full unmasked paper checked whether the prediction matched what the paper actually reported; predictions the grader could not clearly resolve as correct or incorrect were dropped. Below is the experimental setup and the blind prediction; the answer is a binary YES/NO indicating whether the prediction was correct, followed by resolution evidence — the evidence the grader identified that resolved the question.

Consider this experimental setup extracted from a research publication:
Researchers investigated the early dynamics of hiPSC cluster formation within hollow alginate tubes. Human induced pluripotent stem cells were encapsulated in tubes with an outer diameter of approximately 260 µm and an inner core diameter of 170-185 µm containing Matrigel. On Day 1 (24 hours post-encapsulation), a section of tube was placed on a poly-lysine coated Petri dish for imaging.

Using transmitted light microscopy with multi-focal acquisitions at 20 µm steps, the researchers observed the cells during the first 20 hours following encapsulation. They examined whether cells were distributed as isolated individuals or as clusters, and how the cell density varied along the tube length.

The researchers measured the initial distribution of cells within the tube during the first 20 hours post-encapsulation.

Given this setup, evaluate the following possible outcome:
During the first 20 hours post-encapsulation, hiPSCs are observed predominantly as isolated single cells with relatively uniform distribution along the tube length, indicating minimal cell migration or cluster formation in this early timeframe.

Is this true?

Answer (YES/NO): NO